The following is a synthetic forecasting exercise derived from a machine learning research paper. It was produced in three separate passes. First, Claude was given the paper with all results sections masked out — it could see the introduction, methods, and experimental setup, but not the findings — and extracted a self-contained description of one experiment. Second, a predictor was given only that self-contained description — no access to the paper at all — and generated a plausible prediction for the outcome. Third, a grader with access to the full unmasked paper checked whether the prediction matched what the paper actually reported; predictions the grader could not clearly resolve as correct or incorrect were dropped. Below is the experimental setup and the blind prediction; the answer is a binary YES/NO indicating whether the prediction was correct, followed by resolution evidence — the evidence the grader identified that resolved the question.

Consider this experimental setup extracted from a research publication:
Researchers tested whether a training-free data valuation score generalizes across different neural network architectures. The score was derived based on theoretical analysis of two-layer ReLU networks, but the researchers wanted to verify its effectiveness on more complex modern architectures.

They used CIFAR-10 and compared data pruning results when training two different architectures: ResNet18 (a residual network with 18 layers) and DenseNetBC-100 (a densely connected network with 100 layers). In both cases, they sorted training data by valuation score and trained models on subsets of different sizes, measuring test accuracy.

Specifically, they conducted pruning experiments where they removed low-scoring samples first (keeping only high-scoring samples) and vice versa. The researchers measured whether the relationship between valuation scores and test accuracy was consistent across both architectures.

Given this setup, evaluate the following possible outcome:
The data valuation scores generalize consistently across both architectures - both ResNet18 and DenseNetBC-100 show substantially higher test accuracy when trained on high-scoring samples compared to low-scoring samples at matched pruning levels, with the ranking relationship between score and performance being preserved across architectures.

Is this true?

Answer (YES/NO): YES